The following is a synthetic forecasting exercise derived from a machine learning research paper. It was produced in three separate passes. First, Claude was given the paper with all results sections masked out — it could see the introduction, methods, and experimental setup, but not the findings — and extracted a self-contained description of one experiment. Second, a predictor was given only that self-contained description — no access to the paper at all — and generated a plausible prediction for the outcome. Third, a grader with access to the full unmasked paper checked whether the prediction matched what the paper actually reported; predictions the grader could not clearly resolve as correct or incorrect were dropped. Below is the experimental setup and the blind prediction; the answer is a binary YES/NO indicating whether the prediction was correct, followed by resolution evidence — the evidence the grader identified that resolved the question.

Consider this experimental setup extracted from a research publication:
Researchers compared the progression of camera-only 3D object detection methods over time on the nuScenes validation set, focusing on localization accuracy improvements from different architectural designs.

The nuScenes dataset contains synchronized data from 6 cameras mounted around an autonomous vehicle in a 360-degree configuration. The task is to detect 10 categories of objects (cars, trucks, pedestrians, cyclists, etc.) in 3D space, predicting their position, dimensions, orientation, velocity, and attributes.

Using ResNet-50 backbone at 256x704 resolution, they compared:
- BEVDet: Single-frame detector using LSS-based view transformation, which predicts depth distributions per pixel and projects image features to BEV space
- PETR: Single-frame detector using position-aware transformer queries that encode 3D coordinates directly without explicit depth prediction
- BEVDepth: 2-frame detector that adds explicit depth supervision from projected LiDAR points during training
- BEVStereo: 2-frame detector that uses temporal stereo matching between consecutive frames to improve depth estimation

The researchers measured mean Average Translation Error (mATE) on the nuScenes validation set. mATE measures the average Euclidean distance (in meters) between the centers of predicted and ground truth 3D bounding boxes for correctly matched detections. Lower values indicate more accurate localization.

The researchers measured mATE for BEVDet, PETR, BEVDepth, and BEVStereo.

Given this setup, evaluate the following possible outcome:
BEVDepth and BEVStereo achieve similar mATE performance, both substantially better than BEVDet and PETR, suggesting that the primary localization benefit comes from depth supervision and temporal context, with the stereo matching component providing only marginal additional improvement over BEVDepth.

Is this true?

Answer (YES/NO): NO